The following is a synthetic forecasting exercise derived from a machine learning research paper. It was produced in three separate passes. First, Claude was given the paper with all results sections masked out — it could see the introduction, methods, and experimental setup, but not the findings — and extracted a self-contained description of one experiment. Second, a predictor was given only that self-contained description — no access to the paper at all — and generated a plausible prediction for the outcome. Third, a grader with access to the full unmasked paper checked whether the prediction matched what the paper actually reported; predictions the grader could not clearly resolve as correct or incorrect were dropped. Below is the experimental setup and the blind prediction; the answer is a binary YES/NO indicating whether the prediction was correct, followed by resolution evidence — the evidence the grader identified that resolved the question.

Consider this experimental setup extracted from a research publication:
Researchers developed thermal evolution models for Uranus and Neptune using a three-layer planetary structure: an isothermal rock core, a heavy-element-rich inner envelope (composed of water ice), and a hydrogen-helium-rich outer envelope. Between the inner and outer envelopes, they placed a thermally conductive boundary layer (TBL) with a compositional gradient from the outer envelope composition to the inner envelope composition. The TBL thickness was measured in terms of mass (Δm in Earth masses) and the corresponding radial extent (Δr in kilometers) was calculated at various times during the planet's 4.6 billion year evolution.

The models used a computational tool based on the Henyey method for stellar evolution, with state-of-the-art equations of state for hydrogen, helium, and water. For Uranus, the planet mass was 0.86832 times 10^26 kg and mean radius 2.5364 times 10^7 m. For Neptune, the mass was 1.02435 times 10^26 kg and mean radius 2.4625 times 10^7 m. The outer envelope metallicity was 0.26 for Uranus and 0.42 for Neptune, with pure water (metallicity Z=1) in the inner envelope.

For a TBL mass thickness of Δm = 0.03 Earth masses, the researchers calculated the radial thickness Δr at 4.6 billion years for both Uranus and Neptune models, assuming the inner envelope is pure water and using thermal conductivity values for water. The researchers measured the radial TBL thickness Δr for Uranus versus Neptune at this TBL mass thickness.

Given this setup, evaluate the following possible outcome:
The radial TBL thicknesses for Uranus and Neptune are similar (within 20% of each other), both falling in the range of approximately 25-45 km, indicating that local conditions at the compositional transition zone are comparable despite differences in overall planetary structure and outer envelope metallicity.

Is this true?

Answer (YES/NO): NO